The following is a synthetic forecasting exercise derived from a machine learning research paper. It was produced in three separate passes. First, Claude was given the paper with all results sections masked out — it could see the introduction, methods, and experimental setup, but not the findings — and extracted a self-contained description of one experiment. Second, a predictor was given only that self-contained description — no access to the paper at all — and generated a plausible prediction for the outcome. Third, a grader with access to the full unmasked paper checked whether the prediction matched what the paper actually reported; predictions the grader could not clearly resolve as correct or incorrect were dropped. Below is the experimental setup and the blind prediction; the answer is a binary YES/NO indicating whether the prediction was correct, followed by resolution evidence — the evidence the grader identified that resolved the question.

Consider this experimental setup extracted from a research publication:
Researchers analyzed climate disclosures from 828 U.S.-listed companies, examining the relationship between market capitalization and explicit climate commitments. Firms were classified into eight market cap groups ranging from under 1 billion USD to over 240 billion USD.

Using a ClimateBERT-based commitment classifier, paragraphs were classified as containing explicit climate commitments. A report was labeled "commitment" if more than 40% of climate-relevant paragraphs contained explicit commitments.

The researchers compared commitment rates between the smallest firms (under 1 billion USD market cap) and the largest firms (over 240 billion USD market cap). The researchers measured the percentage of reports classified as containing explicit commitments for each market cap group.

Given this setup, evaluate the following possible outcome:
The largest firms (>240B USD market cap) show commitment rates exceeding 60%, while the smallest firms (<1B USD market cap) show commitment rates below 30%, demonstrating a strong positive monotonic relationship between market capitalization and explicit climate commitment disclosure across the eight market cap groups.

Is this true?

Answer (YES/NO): NO